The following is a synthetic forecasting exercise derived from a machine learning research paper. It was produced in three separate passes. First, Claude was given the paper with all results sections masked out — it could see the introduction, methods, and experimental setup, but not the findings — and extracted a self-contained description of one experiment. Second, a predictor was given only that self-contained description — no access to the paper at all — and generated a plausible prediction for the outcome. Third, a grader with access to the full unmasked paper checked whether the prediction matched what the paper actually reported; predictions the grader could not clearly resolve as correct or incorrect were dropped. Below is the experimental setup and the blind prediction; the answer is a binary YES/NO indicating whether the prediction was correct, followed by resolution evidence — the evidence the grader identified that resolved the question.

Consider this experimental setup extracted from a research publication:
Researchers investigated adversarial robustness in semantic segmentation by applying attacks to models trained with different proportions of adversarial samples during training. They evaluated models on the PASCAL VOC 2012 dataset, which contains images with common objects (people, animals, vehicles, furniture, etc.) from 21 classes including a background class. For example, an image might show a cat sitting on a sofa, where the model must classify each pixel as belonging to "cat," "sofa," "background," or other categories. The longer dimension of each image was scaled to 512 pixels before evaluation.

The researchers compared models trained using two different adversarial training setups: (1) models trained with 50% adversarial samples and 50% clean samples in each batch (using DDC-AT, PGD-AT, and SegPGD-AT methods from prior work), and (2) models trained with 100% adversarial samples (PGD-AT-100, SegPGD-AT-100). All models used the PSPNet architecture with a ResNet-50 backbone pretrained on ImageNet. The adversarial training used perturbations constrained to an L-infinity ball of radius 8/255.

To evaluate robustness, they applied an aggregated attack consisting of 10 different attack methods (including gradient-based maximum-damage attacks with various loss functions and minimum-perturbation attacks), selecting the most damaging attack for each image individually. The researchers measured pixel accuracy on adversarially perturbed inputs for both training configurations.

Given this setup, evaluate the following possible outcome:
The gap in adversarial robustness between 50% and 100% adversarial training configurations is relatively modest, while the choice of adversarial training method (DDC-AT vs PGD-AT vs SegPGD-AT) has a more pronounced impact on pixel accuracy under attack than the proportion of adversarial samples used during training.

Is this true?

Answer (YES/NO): NO